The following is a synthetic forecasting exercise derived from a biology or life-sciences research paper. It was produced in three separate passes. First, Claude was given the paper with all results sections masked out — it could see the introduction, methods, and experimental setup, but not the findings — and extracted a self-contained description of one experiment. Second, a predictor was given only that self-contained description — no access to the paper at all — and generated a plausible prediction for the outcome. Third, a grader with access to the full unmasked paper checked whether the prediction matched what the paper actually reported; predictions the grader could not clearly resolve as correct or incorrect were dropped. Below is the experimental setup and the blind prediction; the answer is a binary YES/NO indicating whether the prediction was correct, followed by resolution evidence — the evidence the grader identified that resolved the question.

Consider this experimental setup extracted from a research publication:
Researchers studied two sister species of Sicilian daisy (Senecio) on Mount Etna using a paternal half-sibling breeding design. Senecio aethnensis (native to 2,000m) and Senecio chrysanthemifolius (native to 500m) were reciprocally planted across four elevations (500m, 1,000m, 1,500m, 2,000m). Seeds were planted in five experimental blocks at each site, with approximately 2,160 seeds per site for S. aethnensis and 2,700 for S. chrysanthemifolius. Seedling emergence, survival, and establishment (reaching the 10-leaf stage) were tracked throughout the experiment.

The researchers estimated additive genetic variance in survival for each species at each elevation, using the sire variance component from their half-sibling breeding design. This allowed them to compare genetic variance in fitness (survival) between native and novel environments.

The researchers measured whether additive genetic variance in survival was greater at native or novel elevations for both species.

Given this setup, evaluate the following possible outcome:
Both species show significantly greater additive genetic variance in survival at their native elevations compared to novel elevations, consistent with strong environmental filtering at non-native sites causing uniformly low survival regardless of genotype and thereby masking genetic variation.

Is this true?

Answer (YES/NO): NO